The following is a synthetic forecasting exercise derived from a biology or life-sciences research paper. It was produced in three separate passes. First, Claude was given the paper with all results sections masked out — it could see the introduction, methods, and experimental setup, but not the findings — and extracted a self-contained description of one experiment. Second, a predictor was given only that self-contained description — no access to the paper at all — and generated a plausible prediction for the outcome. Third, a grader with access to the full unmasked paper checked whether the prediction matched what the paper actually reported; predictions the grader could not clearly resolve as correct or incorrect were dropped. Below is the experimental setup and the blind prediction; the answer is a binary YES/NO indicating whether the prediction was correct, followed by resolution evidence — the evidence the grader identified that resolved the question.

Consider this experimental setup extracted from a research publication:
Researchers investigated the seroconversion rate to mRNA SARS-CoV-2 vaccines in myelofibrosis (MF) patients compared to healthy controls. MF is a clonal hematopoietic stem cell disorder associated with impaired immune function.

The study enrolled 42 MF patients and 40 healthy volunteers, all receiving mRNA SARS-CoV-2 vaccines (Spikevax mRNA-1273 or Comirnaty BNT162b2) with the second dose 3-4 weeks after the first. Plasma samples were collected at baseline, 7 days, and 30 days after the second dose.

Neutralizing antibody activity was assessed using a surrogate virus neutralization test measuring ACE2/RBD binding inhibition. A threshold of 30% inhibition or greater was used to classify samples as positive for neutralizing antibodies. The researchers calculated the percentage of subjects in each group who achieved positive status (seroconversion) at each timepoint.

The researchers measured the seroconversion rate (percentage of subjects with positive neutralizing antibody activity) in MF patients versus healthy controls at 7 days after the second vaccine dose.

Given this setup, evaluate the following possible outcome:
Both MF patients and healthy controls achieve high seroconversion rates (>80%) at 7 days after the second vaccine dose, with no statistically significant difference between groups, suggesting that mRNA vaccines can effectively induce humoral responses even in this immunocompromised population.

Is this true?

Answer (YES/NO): NO